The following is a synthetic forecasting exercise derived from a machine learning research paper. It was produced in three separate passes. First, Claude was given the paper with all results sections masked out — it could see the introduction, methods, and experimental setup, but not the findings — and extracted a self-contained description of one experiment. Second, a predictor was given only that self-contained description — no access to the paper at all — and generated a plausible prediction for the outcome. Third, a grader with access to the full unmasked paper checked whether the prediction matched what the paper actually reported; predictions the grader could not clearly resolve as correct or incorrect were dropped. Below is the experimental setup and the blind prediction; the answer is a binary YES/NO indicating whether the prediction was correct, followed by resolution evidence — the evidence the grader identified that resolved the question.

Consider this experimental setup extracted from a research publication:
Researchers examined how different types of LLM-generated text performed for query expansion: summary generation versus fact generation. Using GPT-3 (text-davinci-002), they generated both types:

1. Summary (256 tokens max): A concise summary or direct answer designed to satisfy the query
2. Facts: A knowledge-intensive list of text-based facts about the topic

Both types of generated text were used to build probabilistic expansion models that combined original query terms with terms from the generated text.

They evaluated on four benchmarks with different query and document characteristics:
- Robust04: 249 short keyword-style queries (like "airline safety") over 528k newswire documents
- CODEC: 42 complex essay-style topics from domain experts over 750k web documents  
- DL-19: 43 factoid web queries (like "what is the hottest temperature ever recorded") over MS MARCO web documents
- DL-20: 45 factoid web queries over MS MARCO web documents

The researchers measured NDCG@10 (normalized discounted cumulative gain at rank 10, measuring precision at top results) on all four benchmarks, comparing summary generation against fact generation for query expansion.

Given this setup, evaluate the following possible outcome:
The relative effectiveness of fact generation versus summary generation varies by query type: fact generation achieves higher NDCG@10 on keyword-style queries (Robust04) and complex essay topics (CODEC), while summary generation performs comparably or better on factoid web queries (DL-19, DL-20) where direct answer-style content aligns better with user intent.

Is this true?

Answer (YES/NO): NO